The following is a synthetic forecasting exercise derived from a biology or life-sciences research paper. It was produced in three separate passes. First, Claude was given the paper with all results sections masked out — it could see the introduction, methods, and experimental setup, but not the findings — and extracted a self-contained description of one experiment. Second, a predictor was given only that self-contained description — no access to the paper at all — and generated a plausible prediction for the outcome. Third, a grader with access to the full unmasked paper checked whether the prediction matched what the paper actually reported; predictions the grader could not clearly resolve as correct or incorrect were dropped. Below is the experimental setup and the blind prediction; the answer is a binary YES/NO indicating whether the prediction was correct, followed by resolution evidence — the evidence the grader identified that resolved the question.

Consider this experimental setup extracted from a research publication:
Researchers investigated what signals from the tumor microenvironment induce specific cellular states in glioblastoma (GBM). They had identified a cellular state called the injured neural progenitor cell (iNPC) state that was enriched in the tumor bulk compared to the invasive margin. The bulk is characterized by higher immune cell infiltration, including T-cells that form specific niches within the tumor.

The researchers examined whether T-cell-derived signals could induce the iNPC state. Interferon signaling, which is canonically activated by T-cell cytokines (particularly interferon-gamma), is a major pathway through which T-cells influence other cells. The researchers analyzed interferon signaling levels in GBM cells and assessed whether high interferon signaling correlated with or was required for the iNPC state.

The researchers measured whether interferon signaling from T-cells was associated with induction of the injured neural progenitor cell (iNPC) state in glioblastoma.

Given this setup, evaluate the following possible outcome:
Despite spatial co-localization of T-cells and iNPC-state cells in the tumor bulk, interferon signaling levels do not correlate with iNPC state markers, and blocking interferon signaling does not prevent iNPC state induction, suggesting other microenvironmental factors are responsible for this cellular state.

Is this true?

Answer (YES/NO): NO